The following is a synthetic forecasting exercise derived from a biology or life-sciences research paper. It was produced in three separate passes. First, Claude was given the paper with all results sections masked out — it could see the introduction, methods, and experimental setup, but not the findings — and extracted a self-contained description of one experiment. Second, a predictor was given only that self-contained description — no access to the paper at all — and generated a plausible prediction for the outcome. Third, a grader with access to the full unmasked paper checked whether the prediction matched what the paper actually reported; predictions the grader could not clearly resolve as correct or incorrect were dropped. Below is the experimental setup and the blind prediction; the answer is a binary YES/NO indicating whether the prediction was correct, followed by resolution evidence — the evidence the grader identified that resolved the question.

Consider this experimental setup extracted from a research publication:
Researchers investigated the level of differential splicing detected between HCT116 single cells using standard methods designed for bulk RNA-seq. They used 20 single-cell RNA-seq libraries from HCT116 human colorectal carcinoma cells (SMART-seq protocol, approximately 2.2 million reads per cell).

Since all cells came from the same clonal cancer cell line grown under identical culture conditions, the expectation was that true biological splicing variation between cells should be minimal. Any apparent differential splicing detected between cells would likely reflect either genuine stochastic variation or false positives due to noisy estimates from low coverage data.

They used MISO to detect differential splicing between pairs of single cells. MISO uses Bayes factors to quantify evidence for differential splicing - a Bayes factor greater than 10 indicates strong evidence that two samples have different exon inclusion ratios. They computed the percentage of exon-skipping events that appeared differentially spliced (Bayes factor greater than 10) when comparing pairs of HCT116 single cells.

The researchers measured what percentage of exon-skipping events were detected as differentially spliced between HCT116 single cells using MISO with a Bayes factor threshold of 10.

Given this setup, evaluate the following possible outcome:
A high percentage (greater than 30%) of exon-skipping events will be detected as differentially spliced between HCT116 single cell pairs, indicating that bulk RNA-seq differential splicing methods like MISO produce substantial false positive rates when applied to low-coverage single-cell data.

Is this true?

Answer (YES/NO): NO